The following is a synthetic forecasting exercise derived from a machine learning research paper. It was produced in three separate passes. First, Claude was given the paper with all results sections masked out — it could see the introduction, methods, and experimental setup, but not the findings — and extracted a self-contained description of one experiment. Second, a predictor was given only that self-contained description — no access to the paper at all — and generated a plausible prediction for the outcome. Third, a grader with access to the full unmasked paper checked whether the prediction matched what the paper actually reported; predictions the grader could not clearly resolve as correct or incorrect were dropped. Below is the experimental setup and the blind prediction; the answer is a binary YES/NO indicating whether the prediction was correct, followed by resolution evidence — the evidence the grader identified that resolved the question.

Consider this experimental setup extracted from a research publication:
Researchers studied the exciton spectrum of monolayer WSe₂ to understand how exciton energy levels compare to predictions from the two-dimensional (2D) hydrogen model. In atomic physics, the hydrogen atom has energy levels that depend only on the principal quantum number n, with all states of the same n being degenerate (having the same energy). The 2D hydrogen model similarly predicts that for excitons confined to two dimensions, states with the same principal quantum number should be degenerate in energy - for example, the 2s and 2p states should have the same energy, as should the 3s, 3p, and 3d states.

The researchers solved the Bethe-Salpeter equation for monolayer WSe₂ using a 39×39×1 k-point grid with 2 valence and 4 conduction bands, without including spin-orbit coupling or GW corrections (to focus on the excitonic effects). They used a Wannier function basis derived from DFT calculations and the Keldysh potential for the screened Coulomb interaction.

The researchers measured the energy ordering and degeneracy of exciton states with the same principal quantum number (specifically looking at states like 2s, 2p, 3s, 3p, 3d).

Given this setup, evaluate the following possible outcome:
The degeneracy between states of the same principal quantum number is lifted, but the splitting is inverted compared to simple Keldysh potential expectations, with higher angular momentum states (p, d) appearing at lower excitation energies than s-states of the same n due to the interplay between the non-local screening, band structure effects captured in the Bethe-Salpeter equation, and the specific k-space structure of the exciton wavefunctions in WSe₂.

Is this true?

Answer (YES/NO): YES